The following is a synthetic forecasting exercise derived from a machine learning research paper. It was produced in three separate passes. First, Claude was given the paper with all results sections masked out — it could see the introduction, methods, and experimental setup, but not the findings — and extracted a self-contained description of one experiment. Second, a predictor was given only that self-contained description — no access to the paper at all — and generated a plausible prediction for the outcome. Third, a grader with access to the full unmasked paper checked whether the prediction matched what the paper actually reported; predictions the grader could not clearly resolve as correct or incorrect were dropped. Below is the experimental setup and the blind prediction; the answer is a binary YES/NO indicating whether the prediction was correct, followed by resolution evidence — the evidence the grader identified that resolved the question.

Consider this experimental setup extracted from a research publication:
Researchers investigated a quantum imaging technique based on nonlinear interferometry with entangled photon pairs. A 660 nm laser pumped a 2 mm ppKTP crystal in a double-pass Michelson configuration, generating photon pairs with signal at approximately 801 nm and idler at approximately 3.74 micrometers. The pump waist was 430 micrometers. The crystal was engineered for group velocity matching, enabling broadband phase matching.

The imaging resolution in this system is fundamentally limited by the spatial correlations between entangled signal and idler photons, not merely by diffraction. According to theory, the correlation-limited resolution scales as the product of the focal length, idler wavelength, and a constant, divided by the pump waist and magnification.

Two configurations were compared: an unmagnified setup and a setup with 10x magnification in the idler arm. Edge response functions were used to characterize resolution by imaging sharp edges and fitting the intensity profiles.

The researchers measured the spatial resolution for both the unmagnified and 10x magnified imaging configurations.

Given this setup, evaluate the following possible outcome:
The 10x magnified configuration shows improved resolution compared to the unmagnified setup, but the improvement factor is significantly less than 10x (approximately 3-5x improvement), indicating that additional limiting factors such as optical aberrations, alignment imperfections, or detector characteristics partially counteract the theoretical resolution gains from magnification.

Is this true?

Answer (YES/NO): NO